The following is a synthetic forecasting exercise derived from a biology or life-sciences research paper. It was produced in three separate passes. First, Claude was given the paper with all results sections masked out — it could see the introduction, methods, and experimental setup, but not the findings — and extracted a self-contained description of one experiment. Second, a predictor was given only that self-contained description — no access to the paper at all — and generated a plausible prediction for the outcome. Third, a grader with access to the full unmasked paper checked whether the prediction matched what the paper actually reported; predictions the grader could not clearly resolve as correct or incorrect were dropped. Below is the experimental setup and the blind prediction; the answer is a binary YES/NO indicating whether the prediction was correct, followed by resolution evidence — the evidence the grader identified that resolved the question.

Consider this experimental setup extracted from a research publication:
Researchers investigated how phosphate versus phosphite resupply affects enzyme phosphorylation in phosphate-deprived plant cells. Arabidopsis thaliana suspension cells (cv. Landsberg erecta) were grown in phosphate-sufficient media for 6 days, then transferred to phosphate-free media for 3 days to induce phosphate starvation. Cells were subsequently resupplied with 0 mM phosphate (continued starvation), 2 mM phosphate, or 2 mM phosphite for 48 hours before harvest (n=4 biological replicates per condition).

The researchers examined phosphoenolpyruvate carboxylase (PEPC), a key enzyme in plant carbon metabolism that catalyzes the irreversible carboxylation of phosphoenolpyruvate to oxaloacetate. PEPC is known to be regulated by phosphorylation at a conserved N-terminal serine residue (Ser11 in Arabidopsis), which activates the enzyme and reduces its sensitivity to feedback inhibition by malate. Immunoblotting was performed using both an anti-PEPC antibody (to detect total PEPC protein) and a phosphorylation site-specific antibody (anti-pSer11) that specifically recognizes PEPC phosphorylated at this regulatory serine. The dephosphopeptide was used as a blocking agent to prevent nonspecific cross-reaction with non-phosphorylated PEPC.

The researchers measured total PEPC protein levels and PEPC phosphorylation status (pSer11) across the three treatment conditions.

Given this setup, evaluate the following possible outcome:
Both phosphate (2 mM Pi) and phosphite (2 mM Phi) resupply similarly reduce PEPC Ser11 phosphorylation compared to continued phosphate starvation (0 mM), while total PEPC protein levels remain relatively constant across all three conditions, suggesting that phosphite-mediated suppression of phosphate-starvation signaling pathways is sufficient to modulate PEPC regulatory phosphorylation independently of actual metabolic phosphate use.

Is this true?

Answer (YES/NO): NO